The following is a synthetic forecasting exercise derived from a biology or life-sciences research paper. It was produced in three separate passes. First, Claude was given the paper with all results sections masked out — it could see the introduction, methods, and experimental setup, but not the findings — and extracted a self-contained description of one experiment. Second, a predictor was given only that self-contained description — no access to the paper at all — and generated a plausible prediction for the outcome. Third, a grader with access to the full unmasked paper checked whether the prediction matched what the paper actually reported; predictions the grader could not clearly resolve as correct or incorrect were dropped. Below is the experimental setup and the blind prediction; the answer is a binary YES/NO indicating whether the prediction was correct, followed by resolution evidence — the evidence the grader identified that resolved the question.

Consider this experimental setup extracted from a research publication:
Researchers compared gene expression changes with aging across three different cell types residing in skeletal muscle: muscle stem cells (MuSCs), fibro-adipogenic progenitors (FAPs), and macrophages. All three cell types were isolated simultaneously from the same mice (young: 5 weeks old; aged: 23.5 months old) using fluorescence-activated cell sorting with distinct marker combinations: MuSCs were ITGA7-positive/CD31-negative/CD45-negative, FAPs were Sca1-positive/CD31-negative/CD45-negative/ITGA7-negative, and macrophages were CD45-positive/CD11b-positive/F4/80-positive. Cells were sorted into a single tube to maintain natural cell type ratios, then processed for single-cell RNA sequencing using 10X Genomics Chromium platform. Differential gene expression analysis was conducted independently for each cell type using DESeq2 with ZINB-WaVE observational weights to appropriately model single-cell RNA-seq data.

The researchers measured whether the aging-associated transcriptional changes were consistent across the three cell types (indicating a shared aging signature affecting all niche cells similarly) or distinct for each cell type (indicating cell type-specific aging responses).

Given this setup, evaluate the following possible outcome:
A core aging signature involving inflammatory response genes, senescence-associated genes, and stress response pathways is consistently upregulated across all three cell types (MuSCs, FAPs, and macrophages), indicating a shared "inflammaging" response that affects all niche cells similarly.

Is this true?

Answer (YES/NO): NO